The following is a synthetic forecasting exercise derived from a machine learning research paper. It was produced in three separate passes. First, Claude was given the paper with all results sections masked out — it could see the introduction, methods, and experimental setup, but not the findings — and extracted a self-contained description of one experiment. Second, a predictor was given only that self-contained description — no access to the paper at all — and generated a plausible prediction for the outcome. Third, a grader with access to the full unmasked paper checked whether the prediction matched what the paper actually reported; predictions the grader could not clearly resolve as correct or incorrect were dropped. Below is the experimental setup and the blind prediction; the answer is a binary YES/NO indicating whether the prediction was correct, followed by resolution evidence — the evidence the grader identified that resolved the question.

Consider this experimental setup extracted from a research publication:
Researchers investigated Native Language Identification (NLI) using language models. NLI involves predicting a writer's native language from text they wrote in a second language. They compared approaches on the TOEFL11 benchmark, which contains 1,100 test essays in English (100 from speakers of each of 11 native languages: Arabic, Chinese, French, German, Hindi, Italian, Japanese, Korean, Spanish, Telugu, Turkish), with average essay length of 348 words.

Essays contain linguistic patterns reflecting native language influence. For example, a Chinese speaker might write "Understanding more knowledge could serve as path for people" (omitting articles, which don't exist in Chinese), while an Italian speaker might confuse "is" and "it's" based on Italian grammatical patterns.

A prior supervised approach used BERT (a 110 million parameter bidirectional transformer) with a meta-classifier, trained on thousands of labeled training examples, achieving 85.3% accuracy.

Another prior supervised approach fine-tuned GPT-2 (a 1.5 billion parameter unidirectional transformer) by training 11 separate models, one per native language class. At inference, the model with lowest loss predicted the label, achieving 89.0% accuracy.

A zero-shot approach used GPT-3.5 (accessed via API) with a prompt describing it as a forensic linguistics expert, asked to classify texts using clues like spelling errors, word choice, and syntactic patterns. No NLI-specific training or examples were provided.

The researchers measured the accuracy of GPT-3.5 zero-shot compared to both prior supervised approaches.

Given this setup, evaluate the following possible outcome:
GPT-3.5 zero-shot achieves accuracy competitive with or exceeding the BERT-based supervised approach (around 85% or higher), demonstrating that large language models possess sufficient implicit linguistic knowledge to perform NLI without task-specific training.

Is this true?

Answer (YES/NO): NO